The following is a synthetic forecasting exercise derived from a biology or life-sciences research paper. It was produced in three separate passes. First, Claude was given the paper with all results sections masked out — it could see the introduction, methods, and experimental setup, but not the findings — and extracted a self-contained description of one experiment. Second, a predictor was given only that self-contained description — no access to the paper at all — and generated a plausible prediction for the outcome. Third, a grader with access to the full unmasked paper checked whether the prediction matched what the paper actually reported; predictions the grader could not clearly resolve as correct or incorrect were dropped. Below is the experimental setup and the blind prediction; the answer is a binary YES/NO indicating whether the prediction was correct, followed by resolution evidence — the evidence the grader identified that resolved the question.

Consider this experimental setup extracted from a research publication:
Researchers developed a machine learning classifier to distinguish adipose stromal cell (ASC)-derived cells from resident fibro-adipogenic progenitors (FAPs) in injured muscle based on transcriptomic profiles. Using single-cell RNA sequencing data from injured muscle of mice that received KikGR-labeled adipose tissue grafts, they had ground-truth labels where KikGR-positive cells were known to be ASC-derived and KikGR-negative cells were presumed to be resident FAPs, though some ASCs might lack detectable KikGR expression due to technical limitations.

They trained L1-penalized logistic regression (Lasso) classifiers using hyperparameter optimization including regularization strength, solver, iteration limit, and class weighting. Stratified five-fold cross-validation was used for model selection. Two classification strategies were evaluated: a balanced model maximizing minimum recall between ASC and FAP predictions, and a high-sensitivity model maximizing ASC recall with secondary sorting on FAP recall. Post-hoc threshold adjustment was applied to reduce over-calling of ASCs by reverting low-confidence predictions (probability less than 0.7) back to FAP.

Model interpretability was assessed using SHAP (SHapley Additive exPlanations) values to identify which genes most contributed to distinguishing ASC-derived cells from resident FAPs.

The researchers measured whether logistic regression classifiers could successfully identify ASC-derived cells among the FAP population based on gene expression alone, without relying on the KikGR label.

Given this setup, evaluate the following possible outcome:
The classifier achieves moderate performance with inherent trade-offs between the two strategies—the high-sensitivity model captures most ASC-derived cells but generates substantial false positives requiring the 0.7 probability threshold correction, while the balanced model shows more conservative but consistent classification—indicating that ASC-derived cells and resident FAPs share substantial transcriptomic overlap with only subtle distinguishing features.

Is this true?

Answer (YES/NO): YES